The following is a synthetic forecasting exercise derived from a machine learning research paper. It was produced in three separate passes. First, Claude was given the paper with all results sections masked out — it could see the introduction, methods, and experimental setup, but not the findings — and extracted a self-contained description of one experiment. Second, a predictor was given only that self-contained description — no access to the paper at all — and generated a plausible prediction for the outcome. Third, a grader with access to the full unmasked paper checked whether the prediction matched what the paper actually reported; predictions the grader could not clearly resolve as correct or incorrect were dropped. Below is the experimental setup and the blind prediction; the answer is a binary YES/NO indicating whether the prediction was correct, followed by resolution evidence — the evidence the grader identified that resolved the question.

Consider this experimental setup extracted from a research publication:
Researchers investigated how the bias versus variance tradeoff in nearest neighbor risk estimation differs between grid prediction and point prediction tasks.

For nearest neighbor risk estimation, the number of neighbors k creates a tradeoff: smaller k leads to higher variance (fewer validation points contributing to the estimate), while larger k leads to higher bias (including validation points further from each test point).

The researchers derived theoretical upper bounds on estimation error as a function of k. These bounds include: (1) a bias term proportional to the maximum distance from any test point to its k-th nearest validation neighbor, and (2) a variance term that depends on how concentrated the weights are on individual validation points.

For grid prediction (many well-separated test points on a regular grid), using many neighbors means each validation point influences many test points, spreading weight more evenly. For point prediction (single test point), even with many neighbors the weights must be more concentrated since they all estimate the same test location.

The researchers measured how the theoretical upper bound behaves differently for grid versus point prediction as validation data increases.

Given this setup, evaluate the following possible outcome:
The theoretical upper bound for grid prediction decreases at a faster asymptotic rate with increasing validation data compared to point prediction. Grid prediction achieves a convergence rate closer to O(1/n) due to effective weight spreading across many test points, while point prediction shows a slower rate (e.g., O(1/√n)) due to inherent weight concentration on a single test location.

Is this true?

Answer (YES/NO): NO